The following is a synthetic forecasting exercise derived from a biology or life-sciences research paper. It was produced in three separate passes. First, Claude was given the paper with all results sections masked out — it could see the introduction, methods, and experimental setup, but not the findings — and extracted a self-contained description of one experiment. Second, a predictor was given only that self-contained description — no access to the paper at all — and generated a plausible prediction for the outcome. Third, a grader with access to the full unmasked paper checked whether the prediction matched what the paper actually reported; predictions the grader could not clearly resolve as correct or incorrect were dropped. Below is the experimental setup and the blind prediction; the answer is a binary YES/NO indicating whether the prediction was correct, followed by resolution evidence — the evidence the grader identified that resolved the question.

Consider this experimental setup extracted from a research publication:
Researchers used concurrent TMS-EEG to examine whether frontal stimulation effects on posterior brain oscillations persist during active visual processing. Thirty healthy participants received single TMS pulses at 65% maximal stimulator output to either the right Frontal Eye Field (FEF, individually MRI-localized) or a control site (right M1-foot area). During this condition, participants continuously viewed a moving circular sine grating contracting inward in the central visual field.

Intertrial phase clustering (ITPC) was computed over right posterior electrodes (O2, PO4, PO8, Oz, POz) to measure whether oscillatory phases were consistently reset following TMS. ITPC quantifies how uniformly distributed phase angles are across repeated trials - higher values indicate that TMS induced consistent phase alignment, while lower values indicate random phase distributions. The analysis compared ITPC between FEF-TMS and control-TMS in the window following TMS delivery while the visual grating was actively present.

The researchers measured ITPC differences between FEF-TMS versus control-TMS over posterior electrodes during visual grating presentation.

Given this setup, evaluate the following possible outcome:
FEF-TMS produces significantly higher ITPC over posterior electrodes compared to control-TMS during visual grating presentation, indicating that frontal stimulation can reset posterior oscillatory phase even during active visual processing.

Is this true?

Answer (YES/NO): YES